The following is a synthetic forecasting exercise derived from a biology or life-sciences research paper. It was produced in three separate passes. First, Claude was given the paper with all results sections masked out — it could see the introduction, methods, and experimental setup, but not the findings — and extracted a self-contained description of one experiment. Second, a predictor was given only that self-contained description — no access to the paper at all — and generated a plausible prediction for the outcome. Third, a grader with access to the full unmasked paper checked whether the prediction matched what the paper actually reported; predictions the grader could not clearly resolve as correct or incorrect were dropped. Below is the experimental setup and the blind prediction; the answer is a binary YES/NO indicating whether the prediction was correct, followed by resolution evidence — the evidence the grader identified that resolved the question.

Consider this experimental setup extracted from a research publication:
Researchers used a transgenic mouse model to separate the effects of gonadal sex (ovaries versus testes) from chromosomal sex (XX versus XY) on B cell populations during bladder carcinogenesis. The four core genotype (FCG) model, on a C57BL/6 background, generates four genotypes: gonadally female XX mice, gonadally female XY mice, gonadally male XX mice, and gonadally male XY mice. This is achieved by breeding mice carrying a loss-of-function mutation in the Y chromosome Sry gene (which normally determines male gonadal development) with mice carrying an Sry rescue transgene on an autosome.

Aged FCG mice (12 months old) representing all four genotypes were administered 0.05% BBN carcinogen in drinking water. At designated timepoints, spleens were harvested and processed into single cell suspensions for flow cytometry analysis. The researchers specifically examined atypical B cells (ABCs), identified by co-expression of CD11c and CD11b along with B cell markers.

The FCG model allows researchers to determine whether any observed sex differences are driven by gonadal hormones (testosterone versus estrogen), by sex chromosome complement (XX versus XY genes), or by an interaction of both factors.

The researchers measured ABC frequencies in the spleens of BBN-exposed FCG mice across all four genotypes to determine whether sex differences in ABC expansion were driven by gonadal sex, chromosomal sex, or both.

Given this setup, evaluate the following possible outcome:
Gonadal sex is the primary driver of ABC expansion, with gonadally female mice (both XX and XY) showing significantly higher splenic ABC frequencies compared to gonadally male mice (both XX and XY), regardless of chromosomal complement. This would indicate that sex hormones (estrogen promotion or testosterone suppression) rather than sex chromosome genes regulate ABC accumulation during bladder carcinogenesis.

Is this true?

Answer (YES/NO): NO